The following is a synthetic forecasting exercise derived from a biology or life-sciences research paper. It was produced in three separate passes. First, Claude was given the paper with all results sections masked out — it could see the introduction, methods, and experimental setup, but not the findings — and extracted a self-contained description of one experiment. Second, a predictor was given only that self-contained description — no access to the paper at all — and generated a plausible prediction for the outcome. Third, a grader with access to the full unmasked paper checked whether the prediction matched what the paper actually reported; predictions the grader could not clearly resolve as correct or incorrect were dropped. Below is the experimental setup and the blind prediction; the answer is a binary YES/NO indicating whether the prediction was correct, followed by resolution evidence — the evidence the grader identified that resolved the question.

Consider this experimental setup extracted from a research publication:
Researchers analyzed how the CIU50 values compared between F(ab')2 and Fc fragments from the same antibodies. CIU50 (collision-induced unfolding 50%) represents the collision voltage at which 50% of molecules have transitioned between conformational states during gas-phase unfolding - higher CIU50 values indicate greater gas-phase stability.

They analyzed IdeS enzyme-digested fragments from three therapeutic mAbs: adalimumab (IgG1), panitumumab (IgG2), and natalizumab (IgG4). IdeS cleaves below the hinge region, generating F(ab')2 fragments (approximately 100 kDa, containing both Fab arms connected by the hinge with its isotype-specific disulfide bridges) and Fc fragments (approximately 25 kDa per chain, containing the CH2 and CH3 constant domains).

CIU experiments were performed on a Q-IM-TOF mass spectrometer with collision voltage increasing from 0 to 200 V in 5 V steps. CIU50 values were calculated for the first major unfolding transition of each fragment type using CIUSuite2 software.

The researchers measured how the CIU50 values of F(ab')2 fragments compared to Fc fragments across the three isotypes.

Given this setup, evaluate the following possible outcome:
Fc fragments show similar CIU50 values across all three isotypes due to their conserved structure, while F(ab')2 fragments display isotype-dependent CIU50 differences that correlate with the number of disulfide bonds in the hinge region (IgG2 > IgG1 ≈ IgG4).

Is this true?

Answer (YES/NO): NO